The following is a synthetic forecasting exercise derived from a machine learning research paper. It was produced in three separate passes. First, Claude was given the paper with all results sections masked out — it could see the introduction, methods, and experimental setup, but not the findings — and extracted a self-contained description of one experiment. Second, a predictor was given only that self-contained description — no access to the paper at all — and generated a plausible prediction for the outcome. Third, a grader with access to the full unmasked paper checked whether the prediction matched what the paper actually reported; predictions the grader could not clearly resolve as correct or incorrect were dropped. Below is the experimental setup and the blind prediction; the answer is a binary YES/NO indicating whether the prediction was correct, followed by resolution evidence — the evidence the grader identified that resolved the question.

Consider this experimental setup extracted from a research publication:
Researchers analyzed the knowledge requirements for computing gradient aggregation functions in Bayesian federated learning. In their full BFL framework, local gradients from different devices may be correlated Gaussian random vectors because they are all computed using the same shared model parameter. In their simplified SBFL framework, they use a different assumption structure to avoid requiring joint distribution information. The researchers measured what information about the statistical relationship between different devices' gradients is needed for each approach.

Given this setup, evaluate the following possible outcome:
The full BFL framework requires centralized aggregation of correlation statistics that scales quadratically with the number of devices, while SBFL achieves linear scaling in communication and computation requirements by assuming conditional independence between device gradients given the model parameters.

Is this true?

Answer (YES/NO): NO